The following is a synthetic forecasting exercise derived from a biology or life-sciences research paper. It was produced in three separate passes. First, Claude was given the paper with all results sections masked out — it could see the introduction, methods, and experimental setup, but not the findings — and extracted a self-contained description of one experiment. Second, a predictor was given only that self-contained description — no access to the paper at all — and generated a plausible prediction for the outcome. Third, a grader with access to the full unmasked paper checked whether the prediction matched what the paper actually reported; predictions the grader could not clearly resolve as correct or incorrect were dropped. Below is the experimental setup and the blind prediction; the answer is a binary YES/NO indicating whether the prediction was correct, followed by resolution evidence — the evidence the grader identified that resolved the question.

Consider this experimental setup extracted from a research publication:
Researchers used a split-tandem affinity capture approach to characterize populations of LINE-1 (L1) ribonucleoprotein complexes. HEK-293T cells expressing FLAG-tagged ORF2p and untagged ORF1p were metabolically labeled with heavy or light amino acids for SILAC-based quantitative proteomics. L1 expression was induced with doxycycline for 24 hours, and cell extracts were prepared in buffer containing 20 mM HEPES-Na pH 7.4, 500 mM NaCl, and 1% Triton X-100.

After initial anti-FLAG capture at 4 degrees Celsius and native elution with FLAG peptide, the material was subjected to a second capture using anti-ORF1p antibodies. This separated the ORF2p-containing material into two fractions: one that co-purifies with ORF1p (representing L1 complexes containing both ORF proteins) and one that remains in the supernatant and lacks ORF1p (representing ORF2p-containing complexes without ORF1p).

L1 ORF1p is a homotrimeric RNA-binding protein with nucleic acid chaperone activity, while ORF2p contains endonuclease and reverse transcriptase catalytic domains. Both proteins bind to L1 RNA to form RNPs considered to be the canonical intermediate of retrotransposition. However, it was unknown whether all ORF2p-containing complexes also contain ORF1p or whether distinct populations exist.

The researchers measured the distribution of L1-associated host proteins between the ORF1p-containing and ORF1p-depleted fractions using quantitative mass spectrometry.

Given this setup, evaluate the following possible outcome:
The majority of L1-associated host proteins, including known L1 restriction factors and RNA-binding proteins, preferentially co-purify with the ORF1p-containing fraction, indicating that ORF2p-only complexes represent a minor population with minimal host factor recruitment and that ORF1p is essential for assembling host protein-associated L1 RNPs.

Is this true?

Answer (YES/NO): NO